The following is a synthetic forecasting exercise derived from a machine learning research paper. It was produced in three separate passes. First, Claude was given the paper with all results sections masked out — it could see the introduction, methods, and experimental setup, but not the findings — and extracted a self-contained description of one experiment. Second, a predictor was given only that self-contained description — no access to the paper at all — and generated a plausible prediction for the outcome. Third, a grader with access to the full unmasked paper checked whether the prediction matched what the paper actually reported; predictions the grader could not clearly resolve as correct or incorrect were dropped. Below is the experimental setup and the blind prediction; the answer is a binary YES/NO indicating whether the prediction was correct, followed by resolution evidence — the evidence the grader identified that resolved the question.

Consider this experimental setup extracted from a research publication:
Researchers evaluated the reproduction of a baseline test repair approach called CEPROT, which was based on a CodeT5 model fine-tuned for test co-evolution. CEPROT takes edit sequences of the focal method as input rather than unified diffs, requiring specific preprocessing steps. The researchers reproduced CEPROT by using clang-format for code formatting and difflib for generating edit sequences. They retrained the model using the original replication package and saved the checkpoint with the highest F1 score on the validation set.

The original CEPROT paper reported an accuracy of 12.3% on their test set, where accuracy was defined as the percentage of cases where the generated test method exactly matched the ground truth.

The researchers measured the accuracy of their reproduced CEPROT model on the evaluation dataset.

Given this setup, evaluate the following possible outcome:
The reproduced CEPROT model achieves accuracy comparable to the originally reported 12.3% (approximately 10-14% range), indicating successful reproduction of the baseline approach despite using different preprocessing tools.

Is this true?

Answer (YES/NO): YES